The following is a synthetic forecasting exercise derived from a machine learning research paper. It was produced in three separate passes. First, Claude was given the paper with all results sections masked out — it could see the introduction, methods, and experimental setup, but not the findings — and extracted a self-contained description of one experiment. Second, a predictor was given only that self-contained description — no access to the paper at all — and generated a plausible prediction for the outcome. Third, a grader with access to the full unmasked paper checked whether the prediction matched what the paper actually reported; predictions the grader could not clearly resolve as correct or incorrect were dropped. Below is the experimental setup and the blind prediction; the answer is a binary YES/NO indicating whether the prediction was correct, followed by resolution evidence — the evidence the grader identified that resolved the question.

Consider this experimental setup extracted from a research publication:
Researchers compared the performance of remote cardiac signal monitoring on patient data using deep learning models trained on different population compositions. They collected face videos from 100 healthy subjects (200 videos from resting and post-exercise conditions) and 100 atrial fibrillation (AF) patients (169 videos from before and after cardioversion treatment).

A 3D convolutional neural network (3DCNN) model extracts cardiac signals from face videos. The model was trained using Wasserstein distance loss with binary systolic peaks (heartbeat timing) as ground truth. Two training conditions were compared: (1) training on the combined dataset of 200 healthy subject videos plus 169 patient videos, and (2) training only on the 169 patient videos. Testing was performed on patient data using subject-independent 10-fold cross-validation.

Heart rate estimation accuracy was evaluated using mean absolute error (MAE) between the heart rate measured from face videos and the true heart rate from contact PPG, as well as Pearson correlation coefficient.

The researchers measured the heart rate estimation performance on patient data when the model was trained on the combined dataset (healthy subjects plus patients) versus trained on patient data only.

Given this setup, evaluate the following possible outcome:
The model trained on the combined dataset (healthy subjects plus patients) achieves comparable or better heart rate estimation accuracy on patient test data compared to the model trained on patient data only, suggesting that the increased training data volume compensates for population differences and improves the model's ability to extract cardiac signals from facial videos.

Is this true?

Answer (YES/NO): YES